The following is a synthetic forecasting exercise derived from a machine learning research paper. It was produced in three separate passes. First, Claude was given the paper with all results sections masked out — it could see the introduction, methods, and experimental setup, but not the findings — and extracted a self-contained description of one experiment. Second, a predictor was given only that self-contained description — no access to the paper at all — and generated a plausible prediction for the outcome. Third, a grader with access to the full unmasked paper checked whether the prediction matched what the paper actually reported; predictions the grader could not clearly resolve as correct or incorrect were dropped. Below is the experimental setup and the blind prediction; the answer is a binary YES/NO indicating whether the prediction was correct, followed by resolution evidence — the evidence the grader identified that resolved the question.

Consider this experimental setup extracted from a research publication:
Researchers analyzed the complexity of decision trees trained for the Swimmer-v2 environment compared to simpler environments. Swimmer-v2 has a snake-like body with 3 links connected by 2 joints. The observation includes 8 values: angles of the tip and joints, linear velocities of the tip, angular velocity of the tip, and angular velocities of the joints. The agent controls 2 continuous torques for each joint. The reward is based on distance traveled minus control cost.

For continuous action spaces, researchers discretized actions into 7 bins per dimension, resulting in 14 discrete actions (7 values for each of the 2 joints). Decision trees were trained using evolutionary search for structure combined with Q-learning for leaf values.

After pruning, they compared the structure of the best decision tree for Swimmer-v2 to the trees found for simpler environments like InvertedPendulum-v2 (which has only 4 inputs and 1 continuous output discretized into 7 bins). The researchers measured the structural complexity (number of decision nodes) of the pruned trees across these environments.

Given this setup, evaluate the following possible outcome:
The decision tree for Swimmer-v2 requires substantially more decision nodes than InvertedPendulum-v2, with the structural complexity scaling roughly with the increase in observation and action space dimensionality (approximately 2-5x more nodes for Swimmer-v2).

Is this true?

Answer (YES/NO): NO